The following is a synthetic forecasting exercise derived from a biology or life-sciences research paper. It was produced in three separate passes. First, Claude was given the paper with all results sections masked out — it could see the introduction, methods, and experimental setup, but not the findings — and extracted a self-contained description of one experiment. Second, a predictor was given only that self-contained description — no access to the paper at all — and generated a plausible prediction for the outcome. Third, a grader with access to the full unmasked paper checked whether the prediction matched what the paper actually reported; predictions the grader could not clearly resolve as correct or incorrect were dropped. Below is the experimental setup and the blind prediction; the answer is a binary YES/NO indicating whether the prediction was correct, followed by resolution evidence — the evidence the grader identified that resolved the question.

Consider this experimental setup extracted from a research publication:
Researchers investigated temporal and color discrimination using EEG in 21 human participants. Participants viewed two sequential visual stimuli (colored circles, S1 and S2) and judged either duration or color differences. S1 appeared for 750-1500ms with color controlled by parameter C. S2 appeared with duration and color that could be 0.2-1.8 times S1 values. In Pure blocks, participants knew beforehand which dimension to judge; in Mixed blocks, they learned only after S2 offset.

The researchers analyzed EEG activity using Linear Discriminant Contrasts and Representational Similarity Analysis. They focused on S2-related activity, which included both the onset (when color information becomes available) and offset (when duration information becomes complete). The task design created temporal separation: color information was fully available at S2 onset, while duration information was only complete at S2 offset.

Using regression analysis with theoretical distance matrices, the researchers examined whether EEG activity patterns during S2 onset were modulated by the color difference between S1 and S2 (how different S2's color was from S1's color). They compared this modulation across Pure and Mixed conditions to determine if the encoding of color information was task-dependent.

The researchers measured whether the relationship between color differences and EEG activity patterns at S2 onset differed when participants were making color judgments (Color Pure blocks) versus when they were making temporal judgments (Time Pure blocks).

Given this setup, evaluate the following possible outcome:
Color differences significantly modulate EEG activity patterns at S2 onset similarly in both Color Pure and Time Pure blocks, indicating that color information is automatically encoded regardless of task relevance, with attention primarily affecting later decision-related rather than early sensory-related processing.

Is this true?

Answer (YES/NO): NO